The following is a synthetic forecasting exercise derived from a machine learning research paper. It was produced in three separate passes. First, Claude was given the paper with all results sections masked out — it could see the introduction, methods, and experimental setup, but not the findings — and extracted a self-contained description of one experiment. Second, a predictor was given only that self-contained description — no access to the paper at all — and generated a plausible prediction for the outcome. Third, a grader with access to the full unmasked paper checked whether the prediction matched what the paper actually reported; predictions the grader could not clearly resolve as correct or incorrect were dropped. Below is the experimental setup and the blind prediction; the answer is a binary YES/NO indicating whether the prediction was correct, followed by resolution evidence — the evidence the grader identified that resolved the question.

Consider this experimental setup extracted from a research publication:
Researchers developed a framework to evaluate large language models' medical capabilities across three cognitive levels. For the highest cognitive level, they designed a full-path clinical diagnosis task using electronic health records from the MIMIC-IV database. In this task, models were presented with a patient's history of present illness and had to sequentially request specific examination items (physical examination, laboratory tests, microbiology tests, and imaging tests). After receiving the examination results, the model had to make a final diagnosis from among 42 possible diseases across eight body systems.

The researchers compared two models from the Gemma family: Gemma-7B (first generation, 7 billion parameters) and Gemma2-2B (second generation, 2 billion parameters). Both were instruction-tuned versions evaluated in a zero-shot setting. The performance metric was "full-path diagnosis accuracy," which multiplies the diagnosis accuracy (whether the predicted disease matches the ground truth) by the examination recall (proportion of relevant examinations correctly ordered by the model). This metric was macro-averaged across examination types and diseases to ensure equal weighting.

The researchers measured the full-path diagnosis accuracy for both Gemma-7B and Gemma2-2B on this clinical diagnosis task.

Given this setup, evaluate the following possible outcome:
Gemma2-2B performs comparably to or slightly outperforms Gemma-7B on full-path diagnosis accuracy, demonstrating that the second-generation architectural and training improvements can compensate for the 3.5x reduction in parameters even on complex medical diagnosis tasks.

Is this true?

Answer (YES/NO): NO